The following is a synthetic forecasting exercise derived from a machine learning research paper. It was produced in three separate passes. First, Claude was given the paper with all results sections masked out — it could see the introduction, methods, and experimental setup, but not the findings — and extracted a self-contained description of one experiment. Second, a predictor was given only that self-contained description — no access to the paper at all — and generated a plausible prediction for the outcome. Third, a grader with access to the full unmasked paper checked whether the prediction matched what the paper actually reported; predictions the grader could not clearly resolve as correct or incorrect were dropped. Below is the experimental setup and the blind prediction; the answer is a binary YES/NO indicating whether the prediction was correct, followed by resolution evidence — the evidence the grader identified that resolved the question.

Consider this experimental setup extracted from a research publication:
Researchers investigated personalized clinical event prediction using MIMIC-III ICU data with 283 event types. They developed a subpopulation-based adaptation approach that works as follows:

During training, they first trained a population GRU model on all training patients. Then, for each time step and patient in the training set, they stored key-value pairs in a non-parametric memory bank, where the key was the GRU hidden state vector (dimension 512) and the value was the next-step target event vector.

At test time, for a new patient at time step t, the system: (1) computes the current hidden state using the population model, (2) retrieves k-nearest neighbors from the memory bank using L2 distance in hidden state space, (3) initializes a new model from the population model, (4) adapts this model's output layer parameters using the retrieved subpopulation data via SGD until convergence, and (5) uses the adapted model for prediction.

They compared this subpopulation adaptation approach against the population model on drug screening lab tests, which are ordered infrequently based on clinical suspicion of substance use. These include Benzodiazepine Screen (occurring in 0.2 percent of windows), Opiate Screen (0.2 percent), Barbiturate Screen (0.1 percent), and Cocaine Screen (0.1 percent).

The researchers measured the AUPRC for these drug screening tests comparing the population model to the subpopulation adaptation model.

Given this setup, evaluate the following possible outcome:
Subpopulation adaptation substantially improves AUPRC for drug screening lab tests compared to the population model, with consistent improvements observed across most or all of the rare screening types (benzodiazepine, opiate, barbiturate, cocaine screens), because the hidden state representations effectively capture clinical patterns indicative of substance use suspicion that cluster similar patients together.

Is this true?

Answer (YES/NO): NO